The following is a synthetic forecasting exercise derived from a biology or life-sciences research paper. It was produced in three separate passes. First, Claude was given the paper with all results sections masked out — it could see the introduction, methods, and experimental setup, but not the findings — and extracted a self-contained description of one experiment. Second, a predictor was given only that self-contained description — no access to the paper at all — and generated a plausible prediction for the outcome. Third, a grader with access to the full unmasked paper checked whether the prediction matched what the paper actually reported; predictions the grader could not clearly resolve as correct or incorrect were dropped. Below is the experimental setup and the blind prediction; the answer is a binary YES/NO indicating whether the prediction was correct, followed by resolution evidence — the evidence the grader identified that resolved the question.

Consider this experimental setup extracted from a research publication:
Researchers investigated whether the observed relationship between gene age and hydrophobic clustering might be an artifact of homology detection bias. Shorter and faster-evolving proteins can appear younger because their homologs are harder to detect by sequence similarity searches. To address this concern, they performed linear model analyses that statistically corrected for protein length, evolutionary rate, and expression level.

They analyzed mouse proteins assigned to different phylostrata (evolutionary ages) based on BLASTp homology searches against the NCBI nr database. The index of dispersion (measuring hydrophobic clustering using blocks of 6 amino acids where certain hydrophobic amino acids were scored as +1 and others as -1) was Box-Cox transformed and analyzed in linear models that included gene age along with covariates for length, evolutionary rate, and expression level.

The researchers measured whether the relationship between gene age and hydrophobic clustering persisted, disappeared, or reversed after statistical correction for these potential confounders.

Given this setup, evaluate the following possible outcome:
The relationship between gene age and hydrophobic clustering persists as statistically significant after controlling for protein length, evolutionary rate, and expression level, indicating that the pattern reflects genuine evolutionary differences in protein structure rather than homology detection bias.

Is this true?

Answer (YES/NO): YES